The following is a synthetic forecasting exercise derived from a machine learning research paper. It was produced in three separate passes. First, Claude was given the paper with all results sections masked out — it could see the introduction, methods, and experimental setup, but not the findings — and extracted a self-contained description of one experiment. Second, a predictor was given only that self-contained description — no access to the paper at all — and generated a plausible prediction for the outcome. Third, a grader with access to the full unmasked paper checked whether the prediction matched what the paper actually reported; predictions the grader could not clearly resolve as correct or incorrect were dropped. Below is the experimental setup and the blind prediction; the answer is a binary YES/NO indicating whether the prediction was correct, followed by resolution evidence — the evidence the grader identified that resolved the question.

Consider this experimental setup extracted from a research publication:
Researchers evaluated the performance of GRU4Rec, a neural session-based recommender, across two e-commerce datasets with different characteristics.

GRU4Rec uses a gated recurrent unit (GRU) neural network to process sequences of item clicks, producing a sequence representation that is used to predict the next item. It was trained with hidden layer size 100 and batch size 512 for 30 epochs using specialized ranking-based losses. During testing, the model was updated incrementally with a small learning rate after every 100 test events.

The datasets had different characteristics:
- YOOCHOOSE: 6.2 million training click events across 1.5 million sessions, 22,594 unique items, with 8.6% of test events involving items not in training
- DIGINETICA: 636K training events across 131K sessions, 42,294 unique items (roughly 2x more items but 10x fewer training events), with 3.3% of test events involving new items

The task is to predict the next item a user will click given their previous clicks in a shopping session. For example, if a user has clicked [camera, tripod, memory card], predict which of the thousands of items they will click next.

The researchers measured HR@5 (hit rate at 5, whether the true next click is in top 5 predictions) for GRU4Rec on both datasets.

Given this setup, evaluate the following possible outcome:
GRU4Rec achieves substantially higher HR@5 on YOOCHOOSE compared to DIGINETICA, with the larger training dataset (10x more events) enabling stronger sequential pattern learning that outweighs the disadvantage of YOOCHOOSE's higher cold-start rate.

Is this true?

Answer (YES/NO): YES